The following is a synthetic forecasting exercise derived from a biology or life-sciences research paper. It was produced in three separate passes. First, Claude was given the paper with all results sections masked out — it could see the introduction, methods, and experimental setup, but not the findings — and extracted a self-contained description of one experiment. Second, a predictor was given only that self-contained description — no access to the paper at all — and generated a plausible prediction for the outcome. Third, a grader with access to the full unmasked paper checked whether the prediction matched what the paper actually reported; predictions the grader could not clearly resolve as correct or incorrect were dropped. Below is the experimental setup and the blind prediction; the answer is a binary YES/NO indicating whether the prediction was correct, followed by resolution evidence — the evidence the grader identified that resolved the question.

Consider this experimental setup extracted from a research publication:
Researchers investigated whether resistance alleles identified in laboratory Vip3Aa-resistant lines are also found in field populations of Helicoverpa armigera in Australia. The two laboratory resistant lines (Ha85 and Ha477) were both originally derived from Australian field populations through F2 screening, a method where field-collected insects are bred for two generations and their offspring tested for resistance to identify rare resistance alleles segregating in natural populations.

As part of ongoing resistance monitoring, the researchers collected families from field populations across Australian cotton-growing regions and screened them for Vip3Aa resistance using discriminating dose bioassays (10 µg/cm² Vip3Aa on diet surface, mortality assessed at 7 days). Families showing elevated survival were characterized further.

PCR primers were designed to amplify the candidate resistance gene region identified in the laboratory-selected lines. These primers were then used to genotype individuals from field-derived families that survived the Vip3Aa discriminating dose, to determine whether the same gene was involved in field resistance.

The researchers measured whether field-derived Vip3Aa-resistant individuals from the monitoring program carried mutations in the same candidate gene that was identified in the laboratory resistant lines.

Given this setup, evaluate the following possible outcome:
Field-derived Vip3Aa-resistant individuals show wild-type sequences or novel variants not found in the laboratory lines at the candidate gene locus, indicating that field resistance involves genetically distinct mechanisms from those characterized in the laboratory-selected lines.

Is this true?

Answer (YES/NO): NO